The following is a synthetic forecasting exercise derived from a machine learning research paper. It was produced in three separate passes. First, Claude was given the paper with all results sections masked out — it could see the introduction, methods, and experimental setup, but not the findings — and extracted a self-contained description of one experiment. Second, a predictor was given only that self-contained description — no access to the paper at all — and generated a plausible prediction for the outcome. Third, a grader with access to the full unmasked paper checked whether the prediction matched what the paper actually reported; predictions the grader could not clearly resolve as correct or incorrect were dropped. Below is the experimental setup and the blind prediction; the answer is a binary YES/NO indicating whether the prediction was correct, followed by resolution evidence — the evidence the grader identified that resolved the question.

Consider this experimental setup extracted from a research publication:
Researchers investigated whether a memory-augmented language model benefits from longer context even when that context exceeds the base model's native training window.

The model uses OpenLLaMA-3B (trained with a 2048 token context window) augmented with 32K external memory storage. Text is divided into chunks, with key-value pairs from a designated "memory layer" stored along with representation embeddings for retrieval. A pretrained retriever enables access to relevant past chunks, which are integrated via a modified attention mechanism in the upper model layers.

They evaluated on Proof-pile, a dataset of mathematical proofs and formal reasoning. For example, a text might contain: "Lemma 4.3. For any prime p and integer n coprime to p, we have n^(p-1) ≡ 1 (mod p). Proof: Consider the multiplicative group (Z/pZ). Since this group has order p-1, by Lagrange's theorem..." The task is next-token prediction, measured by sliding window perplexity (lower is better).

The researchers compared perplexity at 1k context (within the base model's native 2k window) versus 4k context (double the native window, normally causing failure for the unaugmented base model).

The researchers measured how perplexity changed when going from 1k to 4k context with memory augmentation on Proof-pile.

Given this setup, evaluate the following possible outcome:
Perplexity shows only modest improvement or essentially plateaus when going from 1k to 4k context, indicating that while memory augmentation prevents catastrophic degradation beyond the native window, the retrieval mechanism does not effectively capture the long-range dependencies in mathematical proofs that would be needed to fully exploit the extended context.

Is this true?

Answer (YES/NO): NO